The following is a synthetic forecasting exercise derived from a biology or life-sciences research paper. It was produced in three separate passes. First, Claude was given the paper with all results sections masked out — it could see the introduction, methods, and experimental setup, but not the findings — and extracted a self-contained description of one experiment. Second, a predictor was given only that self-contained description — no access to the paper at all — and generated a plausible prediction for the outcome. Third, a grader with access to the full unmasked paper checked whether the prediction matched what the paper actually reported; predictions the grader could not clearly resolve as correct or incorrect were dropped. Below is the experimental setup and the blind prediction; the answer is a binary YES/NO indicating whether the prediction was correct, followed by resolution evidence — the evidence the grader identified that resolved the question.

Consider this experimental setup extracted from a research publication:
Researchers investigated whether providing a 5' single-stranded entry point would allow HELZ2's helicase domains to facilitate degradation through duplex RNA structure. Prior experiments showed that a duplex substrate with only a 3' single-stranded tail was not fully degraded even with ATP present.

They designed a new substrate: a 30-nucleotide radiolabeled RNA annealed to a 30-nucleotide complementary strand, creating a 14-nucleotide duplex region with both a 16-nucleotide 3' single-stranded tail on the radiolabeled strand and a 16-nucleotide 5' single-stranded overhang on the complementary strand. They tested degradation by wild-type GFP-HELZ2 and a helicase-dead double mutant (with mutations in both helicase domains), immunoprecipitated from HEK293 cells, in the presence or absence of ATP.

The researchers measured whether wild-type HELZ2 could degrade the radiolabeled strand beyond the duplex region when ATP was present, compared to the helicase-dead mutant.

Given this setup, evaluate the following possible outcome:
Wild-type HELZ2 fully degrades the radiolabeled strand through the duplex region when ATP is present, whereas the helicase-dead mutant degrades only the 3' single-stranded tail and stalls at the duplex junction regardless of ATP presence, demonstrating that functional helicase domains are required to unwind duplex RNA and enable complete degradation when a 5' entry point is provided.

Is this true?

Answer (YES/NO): YES